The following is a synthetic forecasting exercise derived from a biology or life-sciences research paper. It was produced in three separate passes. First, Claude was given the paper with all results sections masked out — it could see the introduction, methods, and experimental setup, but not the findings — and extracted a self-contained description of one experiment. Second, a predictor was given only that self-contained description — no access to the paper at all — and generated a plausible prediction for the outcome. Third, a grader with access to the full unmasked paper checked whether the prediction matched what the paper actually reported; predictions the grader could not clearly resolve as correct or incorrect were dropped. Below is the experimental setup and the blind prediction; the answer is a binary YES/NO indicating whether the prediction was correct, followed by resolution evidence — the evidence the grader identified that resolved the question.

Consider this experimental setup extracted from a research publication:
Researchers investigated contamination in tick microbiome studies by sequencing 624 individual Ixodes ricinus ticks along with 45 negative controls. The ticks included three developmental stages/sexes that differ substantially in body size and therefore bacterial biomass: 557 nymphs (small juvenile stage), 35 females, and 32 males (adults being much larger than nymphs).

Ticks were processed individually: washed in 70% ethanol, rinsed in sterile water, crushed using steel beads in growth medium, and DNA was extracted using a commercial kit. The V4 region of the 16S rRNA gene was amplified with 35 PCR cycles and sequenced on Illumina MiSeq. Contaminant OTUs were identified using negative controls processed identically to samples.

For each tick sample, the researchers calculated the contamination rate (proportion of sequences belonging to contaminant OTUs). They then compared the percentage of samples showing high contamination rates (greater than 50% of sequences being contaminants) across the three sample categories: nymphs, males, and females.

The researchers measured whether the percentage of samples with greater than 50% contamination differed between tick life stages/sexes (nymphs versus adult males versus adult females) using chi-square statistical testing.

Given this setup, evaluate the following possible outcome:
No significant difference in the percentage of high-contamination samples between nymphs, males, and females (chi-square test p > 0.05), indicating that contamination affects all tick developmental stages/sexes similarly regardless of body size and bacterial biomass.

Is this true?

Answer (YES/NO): NO